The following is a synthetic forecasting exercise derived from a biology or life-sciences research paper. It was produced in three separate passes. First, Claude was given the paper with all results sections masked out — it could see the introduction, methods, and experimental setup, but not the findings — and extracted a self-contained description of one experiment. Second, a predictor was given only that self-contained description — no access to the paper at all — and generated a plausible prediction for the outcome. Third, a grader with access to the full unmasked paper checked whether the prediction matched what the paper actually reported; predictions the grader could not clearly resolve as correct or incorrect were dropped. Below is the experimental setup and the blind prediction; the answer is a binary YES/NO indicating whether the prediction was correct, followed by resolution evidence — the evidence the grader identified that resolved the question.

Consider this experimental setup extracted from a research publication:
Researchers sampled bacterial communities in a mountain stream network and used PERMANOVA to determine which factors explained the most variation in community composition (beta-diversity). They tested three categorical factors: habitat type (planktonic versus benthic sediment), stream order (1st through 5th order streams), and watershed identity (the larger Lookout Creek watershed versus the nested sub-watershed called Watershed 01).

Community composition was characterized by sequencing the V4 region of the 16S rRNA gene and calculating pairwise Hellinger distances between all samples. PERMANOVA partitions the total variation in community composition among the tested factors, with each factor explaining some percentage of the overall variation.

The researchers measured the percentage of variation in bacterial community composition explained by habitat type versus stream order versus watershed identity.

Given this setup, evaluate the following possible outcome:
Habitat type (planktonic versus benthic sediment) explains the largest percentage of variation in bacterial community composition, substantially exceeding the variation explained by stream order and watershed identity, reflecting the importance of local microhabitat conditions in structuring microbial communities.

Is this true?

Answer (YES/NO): YES